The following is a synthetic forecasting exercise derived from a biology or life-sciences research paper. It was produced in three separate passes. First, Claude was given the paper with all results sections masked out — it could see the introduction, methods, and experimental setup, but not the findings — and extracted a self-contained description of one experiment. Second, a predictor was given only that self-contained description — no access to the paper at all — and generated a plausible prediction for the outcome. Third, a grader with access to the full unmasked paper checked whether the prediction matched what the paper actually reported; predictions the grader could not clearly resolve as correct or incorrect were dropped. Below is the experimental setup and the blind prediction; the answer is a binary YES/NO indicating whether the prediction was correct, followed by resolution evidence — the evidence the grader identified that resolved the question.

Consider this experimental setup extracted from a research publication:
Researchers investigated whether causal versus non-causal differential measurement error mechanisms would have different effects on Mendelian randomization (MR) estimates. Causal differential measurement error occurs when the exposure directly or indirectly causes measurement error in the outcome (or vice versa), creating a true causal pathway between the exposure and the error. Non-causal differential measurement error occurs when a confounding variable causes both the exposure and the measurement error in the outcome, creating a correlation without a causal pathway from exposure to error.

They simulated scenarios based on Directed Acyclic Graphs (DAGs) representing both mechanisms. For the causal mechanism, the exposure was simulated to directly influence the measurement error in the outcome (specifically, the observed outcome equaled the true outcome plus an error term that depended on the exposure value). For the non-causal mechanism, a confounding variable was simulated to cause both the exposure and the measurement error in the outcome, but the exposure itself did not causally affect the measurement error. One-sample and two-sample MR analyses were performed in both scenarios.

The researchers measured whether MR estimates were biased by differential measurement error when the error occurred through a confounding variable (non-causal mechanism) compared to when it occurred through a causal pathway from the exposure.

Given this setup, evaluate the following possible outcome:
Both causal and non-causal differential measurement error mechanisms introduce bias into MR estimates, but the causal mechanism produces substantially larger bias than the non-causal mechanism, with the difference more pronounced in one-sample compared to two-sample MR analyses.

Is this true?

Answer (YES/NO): NO